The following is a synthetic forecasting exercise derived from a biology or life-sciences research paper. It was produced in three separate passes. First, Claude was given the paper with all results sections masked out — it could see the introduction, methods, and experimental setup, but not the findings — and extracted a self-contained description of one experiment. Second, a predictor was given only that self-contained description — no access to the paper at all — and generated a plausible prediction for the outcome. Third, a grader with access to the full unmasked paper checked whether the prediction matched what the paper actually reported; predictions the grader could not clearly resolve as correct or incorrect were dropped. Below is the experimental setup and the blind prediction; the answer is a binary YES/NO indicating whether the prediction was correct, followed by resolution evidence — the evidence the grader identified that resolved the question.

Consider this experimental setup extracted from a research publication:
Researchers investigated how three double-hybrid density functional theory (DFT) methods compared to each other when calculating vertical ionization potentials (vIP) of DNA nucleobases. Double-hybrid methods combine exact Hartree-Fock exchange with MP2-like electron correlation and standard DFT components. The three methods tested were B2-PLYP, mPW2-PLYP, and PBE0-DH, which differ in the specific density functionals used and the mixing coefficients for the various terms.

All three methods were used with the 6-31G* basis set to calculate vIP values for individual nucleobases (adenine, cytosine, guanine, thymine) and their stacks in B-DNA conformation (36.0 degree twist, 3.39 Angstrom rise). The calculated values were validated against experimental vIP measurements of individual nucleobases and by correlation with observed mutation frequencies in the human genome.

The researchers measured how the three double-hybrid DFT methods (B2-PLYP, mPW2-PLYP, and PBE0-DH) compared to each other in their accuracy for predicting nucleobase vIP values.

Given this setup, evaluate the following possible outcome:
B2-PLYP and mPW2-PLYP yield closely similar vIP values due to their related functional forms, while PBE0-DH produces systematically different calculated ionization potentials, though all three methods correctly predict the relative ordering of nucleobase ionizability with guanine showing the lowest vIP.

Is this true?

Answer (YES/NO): NO